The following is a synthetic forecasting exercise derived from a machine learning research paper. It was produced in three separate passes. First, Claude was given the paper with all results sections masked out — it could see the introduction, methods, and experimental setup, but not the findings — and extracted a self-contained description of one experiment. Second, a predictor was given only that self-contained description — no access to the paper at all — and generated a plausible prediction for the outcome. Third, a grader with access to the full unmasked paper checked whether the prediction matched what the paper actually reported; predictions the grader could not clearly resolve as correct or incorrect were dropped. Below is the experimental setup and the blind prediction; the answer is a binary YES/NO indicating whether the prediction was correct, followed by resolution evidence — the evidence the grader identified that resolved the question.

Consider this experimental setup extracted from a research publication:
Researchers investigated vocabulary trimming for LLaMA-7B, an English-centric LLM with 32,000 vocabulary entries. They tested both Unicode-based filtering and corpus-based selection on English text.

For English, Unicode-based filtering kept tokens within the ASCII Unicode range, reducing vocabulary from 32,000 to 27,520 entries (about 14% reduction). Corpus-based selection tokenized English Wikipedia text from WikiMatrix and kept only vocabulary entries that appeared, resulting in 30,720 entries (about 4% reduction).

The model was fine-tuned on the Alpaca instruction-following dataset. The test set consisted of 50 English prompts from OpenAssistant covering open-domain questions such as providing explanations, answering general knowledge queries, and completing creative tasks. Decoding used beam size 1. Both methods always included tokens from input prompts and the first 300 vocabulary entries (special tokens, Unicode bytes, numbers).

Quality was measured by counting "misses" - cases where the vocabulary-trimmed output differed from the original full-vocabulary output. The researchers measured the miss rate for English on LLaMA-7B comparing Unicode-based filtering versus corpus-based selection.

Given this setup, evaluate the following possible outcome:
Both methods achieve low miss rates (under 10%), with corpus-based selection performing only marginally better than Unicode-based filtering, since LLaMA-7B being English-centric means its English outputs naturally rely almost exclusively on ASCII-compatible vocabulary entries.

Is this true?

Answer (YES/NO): NO